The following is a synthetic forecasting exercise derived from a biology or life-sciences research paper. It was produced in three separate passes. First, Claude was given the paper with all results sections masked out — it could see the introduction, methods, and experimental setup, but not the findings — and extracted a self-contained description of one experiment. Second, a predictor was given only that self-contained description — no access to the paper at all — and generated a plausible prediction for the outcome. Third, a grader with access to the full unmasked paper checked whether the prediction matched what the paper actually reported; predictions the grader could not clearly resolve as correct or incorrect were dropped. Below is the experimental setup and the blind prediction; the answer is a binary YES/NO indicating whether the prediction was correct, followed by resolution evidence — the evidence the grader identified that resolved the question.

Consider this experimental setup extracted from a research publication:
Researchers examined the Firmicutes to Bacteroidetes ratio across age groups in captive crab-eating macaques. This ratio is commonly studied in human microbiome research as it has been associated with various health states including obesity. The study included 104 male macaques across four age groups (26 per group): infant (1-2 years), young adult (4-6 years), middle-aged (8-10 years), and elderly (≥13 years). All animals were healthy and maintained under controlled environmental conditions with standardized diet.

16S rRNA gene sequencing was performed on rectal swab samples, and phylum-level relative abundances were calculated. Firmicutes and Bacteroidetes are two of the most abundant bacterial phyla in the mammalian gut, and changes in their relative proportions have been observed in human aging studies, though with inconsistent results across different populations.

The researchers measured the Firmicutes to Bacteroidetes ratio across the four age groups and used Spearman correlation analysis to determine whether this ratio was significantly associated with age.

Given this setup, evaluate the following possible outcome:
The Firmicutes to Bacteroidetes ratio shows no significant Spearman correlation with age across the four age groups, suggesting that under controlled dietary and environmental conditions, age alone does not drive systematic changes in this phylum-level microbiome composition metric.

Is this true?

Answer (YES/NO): NO